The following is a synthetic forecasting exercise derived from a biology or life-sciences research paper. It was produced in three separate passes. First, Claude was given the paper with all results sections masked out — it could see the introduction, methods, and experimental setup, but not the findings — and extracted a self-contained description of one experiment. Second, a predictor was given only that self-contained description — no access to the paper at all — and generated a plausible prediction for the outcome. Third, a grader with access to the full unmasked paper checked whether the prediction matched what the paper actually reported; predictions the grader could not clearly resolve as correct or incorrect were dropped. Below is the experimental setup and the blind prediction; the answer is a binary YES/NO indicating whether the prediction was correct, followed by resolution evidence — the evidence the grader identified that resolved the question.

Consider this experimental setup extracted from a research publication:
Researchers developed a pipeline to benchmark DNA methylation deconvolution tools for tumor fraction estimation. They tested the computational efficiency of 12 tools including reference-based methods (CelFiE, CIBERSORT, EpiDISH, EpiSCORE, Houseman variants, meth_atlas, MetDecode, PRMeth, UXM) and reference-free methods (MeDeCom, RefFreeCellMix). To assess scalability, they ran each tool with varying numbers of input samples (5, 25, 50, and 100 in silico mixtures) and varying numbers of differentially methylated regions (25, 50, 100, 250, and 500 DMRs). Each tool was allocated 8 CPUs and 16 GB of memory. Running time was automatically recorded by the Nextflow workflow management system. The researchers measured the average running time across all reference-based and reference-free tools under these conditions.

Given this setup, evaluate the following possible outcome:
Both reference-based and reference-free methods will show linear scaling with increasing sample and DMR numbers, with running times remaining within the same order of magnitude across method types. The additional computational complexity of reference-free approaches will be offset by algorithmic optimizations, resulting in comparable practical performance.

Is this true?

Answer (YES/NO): NO